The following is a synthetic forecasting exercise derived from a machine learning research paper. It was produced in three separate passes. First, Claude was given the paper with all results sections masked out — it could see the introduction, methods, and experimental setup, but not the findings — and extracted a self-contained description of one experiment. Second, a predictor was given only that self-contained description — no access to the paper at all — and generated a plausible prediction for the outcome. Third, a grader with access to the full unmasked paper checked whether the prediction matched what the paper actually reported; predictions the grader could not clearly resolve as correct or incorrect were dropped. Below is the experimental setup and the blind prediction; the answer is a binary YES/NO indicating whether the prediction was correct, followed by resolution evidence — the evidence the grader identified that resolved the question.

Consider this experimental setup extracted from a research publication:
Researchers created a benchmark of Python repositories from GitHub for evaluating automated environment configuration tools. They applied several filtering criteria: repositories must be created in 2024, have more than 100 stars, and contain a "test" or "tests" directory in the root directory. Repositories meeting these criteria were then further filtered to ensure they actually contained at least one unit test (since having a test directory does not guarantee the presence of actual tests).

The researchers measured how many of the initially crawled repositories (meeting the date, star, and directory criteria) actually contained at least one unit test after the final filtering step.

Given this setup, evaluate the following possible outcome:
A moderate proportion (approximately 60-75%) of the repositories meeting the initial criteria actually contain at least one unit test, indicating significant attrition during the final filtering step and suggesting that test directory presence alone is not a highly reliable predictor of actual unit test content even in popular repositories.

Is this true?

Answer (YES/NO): NO